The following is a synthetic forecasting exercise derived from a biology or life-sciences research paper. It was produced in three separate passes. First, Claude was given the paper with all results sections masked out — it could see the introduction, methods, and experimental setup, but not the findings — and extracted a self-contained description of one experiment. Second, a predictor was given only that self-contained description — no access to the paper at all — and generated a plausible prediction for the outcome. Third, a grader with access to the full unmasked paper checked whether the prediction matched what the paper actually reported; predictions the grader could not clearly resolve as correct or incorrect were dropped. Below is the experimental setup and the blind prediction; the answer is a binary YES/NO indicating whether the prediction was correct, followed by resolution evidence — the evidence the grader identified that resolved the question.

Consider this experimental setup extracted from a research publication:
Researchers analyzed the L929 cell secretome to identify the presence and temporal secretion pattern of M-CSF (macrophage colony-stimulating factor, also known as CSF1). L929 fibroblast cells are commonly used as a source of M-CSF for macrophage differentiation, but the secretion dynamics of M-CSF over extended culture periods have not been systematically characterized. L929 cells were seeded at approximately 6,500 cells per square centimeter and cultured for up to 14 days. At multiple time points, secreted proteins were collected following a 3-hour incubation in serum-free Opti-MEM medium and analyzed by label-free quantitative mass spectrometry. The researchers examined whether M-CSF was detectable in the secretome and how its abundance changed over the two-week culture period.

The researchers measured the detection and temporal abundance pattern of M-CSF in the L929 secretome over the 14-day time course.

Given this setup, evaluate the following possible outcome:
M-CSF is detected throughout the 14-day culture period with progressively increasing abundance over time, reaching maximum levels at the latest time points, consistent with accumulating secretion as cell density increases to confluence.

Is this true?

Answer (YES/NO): NO